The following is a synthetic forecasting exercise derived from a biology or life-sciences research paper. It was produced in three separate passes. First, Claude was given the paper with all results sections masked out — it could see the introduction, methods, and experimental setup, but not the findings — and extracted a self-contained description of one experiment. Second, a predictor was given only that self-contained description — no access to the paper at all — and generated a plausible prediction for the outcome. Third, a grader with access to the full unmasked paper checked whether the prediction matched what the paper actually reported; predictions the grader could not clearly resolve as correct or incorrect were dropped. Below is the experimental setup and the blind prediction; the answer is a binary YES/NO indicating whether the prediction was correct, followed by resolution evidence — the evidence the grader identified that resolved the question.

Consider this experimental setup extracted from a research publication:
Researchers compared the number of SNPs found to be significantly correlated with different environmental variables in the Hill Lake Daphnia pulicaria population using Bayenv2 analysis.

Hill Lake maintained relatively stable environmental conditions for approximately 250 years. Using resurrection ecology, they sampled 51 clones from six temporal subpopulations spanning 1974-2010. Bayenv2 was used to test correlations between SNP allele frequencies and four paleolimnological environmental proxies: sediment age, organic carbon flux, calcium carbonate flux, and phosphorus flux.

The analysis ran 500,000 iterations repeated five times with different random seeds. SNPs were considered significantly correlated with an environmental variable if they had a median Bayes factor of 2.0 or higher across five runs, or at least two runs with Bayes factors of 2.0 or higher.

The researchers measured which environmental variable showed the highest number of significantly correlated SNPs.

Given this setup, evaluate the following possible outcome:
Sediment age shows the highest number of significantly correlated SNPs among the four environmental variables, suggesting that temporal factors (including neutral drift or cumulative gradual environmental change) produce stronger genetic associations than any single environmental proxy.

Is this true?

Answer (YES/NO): NO